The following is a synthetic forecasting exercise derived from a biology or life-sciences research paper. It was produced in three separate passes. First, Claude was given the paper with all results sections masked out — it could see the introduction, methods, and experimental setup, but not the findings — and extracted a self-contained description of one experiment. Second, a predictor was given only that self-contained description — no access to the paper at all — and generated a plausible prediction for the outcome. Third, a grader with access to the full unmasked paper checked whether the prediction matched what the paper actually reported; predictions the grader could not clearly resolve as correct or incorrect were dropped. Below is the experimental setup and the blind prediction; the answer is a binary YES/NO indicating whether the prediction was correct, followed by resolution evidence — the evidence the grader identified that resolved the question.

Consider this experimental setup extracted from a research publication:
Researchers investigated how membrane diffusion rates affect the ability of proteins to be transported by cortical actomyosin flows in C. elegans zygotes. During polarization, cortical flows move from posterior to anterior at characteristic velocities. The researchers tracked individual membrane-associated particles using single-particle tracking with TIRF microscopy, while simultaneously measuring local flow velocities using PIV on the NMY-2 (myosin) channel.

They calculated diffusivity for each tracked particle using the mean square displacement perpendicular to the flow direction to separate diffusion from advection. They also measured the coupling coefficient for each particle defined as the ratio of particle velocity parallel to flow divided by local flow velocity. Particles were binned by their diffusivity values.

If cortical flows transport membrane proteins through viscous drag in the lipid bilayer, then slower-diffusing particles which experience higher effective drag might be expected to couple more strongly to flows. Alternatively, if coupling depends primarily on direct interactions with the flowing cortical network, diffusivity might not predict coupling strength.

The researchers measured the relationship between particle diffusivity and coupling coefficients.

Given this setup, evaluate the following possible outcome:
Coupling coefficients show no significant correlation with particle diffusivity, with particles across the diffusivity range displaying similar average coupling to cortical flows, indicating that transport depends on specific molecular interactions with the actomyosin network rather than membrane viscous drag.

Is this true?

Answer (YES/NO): NO